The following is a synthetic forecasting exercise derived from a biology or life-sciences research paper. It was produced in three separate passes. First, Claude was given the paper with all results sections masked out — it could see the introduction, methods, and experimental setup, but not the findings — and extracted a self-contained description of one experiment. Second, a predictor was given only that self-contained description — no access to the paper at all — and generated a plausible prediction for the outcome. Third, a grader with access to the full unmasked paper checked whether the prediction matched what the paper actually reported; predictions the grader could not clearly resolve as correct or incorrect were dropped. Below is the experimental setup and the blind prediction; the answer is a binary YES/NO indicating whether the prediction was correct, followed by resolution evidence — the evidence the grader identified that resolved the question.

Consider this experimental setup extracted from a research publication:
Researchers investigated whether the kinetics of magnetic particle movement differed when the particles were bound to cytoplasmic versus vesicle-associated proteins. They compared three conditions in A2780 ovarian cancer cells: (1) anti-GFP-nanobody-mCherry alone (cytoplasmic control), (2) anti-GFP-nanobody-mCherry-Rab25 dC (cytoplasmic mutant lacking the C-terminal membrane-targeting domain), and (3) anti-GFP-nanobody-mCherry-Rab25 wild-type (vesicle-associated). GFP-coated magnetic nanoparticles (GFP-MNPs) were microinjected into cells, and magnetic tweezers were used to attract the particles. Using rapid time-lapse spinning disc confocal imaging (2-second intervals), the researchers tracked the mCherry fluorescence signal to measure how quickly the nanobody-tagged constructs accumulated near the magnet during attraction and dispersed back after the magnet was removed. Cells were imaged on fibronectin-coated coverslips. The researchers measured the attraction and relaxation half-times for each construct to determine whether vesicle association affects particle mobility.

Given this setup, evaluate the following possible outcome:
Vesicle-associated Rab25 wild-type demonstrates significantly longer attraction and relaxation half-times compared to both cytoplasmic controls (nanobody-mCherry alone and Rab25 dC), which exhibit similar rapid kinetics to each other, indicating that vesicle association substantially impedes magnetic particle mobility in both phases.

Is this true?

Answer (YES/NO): YES